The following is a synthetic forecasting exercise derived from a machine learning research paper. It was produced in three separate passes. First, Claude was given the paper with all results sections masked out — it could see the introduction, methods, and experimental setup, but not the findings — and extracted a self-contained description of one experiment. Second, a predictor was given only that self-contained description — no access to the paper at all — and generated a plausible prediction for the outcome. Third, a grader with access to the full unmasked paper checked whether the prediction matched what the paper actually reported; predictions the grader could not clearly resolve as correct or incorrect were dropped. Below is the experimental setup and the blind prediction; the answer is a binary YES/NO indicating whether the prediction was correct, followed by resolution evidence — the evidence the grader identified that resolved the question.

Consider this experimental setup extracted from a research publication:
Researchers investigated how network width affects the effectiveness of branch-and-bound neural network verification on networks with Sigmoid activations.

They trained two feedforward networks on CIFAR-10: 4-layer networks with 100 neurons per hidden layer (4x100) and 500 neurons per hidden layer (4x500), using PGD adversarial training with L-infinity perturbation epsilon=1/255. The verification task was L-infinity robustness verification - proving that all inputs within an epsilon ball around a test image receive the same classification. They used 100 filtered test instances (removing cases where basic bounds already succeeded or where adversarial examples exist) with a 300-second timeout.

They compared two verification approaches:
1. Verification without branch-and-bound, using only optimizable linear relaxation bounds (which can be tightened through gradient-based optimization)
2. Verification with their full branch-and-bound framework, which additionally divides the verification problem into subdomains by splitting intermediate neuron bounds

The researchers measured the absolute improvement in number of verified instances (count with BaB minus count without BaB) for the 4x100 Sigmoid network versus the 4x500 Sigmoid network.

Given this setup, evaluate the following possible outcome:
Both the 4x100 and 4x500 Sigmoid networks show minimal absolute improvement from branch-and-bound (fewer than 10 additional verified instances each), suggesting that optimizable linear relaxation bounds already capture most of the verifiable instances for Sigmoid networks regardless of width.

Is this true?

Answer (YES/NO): NO